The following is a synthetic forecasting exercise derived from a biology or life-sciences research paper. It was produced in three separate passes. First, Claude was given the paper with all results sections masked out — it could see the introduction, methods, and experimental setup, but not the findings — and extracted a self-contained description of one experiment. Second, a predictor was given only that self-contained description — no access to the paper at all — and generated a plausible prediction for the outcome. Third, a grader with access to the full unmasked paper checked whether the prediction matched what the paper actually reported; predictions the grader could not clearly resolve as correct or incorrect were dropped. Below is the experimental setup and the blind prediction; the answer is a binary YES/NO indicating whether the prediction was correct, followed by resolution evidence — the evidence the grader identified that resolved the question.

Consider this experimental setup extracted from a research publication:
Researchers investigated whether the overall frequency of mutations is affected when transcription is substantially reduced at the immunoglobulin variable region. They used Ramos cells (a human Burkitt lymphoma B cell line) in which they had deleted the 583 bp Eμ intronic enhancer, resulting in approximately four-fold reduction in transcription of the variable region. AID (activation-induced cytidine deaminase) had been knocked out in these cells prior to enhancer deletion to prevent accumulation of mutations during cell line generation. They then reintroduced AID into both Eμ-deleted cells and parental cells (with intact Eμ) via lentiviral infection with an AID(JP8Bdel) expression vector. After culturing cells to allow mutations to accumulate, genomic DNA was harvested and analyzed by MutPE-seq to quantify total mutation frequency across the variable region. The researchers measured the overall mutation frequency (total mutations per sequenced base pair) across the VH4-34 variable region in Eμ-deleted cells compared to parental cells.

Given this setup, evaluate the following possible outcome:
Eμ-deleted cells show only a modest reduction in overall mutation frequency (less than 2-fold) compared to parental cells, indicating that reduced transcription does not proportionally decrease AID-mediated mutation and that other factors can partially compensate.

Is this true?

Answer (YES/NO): YES